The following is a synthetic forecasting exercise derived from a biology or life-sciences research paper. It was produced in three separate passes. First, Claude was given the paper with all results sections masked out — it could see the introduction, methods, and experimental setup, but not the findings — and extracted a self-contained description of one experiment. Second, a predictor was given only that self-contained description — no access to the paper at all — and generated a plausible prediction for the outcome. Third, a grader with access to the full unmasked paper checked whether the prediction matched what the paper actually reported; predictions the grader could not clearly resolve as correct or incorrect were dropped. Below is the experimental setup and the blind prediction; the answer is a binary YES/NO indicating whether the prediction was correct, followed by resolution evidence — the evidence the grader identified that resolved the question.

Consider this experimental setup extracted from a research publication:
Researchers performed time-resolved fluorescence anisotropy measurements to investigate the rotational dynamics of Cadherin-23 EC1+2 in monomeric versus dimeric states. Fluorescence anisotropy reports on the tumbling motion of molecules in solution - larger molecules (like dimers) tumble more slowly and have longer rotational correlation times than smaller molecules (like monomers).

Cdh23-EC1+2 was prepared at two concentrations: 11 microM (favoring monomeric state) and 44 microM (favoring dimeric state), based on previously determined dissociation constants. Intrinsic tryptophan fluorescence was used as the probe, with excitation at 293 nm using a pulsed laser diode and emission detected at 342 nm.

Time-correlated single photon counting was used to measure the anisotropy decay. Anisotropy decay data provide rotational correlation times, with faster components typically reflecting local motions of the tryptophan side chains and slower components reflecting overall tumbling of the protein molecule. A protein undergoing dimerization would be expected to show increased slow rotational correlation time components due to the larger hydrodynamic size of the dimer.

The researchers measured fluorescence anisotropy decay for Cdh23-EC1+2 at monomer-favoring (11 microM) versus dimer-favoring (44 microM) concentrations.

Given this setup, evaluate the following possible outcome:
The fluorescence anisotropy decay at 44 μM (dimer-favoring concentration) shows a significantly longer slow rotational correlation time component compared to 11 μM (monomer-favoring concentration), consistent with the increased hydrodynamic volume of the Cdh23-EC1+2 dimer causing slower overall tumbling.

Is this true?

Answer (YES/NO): YES